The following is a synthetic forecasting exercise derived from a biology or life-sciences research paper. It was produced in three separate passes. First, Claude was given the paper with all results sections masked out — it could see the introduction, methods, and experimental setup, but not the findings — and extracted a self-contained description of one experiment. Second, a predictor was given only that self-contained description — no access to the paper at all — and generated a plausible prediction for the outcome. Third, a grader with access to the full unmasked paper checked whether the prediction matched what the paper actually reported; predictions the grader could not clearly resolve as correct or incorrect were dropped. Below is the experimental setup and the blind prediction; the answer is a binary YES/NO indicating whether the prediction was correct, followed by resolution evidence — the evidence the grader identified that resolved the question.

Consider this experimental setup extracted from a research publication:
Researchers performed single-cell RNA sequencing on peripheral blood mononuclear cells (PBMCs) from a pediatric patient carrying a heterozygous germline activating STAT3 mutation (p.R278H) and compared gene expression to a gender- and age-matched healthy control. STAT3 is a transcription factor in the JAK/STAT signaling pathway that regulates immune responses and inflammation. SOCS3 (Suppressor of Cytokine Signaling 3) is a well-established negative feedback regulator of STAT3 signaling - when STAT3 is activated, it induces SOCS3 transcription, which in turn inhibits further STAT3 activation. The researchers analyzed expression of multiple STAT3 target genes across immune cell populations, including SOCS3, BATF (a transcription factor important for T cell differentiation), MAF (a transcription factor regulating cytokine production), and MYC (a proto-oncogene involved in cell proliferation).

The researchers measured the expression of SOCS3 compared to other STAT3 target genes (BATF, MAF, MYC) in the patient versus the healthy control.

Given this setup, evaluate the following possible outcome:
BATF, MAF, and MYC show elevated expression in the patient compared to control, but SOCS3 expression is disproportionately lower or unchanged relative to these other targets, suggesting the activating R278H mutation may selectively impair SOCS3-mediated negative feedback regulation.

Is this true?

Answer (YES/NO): YES